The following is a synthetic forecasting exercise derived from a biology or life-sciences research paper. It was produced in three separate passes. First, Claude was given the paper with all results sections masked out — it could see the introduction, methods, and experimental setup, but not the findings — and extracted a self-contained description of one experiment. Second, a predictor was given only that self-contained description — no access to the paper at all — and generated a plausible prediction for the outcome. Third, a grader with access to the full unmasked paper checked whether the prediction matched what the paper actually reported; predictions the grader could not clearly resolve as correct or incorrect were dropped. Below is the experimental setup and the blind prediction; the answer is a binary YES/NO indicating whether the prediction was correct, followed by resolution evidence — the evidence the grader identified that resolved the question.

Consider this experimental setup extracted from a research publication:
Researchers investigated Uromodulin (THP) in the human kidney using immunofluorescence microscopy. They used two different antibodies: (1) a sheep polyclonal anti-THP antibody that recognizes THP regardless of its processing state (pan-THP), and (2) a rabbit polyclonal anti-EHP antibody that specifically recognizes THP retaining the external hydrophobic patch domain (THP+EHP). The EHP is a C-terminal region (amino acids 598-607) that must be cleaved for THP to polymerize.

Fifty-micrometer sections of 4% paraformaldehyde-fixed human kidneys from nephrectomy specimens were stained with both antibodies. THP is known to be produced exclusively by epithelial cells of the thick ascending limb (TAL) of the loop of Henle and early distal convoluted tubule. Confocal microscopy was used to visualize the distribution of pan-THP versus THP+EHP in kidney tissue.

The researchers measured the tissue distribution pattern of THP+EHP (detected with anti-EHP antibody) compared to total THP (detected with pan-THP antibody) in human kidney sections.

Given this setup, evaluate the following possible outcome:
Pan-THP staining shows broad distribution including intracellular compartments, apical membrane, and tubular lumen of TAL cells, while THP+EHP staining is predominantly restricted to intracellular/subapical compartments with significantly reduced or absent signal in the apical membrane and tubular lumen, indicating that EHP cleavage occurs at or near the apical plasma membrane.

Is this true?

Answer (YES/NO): NO